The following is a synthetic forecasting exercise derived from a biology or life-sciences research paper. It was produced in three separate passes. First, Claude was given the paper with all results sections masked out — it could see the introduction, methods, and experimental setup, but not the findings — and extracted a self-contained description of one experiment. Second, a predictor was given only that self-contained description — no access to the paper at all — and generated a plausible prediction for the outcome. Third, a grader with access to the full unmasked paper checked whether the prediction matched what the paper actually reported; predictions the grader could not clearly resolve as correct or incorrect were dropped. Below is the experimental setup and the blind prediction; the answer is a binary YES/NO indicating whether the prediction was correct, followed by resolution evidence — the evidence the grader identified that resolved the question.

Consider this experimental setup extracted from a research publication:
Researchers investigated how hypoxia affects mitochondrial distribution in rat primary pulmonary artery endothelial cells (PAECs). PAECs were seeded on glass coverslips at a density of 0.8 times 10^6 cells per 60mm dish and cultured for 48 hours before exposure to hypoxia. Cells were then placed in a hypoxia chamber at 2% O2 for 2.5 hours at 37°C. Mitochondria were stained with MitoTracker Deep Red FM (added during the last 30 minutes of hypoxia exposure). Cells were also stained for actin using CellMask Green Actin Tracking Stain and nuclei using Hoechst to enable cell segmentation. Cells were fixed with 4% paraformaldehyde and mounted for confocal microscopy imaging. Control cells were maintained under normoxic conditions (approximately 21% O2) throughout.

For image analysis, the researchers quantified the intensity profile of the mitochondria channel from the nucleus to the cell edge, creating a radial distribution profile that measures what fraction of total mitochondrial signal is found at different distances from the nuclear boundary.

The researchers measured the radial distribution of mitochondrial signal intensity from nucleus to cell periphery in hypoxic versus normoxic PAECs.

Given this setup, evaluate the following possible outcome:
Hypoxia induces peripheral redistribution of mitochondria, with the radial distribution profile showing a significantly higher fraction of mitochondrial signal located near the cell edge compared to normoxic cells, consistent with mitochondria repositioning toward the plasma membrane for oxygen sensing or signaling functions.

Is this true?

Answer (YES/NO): NO